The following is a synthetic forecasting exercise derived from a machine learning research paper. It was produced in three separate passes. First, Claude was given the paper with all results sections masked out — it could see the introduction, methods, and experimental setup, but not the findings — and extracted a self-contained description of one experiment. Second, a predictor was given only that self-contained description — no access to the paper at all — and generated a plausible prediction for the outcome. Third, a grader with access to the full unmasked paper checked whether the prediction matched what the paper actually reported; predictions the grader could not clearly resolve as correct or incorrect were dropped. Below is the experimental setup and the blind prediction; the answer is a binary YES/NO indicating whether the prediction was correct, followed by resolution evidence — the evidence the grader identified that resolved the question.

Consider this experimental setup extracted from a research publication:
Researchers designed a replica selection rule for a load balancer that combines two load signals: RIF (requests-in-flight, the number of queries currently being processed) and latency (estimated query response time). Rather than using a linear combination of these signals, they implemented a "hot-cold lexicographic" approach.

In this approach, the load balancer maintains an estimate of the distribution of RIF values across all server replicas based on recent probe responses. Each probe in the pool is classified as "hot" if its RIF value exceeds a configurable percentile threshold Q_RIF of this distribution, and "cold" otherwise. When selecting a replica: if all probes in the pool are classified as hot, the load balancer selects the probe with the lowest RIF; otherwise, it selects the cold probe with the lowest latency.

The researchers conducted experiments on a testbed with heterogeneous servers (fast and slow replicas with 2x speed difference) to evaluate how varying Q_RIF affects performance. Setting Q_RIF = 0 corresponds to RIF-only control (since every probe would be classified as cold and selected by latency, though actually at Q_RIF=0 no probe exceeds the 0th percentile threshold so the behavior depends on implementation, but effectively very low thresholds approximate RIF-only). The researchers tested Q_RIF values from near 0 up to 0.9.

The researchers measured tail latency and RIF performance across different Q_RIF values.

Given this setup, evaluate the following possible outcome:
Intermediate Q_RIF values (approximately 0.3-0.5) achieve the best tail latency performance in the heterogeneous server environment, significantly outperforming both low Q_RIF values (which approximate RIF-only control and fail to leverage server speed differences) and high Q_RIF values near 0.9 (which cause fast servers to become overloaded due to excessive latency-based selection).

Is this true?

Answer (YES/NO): NO